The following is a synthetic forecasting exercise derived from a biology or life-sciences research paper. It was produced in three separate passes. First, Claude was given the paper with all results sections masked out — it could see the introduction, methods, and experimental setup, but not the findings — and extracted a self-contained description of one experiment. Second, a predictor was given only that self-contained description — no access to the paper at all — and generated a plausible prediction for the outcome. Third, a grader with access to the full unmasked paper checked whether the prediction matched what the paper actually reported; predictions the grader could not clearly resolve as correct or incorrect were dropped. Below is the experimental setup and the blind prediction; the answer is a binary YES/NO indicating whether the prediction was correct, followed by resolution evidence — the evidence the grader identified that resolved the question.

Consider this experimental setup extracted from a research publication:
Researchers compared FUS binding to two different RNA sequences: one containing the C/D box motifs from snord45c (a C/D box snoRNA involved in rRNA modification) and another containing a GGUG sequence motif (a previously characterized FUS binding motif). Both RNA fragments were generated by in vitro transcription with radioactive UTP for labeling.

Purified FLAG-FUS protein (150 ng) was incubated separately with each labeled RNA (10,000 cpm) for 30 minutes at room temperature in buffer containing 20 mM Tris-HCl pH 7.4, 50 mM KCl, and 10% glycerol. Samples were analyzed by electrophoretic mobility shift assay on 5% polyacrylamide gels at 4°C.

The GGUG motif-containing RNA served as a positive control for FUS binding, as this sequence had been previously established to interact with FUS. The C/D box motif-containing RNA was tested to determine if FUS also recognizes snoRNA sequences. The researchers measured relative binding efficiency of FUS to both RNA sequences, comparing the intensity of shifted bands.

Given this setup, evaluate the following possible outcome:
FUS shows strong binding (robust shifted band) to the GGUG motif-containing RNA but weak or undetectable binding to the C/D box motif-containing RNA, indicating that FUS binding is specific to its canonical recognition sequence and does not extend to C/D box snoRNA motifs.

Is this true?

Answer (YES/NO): NO